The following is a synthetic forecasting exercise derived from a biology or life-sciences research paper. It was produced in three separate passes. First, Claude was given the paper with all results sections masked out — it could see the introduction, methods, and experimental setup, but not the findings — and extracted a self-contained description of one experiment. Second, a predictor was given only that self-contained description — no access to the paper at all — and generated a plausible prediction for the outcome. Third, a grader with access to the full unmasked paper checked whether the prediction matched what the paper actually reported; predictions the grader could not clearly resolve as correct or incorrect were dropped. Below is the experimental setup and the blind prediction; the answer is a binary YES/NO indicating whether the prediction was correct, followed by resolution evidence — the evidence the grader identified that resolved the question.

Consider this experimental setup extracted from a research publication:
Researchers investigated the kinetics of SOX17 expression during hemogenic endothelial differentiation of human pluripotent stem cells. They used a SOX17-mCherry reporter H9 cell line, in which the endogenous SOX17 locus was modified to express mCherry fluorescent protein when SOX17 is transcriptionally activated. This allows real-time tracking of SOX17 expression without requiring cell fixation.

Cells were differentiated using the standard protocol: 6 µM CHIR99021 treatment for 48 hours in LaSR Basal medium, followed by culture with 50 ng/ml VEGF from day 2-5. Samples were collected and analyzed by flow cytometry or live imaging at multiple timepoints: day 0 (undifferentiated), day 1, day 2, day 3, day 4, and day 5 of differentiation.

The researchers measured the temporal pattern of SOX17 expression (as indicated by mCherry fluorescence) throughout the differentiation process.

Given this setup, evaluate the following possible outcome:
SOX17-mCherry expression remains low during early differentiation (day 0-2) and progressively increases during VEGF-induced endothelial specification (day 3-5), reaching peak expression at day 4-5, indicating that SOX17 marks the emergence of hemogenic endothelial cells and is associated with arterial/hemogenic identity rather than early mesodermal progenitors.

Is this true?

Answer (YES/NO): YES